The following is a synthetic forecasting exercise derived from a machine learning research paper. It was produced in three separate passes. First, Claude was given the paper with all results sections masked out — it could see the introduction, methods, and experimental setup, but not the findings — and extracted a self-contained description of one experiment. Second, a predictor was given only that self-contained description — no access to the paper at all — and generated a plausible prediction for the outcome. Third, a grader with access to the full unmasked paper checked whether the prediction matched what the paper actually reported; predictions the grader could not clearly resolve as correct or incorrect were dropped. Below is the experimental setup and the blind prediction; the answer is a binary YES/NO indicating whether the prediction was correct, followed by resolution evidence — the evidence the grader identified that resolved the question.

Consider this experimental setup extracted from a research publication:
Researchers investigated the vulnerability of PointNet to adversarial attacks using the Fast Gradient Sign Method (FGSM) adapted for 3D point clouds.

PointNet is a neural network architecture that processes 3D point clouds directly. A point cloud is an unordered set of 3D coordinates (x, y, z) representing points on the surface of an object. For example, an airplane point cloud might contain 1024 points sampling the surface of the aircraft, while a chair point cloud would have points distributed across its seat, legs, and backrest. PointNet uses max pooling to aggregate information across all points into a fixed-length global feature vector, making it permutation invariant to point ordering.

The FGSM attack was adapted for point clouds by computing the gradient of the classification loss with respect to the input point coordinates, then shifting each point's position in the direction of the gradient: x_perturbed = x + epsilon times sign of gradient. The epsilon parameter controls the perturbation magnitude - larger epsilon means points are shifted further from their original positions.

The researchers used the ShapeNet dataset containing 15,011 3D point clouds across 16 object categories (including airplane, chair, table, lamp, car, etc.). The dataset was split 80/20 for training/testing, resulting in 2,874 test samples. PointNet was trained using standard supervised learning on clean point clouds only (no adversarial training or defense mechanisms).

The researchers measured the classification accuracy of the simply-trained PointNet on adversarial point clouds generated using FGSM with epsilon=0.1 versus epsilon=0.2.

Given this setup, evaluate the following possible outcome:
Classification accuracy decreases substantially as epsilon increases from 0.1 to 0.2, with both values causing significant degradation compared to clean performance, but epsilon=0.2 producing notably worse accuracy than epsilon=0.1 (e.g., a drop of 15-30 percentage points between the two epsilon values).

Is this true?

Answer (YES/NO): YES